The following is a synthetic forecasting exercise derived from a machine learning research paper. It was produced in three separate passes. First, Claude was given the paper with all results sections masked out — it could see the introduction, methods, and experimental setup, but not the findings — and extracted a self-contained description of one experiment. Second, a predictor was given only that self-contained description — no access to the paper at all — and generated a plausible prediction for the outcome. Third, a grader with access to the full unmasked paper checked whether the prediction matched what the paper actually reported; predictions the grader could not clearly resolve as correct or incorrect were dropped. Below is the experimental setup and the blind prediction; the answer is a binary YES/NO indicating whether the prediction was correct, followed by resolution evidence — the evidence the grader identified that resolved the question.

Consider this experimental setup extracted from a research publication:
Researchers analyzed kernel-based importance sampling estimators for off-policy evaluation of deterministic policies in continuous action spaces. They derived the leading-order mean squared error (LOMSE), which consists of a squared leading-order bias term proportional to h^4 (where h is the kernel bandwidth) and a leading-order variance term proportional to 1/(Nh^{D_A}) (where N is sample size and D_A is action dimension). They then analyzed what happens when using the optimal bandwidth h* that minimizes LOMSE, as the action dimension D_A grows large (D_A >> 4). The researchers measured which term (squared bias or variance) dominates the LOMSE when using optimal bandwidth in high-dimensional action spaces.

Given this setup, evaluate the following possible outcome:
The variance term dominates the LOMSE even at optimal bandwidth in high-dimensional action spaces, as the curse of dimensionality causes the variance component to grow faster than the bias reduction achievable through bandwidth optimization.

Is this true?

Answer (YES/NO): NO